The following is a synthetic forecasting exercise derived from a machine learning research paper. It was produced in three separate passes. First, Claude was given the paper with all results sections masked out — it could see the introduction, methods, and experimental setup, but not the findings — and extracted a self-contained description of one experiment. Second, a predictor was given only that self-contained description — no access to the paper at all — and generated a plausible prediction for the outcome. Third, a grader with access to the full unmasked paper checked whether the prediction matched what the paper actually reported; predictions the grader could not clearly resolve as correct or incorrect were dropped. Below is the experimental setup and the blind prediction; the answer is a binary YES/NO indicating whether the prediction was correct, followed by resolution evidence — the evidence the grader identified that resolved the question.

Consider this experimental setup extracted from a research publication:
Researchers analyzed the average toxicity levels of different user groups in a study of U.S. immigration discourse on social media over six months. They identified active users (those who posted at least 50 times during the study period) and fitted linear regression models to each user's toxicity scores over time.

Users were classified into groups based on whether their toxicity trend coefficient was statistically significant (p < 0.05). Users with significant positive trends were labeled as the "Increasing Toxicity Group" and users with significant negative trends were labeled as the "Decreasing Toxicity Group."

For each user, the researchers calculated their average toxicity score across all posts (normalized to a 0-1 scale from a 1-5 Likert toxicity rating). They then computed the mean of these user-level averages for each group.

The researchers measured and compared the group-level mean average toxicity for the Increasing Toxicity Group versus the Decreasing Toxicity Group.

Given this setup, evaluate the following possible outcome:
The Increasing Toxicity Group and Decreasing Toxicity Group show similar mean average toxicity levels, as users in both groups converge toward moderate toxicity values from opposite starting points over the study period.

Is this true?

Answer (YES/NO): NO